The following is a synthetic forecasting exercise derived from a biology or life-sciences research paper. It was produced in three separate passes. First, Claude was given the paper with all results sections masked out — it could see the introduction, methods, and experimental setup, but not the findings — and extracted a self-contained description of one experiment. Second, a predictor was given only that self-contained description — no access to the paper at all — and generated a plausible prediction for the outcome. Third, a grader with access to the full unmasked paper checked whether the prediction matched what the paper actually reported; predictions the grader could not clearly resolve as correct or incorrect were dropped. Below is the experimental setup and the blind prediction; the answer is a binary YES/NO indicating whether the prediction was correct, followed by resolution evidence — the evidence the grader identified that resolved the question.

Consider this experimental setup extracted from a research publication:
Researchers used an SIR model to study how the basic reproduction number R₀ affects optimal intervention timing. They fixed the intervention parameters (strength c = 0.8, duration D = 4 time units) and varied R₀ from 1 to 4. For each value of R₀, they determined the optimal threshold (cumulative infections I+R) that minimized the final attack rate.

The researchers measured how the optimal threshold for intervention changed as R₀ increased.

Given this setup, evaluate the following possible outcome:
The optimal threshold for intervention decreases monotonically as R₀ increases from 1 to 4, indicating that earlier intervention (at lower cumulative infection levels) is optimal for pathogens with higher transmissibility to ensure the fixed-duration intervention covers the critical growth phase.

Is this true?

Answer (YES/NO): NO